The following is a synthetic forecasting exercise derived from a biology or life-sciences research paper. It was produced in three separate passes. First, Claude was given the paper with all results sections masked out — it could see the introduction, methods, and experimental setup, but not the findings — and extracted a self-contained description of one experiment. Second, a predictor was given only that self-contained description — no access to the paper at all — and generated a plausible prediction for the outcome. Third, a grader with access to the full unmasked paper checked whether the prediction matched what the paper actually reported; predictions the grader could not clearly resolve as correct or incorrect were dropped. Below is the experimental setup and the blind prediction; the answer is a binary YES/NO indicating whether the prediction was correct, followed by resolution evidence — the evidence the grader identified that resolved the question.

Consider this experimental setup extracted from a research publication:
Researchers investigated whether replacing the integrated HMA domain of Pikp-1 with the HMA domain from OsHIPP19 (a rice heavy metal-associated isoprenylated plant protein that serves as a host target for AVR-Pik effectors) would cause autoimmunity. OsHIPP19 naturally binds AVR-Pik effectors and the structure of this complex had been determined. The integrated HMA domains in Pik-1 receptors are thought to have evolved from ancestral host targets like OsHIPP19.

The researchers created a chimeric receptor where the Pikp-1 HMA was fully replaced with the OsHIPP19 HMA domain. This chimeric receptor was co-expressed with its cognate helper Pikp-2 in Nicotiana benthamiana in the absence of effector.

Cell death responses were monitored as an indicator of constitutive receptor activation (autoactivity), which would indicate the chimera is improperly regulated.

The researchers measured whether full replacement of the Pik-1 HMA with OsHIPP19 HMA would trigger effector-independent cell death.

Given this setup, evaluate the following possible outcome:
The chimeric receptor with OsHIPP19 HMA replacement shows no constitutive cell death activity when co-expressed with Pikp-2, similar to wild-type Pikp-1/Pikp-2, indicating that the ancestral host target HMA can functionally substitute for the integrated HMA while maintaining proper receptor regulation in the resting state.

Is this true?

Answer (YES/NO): NO